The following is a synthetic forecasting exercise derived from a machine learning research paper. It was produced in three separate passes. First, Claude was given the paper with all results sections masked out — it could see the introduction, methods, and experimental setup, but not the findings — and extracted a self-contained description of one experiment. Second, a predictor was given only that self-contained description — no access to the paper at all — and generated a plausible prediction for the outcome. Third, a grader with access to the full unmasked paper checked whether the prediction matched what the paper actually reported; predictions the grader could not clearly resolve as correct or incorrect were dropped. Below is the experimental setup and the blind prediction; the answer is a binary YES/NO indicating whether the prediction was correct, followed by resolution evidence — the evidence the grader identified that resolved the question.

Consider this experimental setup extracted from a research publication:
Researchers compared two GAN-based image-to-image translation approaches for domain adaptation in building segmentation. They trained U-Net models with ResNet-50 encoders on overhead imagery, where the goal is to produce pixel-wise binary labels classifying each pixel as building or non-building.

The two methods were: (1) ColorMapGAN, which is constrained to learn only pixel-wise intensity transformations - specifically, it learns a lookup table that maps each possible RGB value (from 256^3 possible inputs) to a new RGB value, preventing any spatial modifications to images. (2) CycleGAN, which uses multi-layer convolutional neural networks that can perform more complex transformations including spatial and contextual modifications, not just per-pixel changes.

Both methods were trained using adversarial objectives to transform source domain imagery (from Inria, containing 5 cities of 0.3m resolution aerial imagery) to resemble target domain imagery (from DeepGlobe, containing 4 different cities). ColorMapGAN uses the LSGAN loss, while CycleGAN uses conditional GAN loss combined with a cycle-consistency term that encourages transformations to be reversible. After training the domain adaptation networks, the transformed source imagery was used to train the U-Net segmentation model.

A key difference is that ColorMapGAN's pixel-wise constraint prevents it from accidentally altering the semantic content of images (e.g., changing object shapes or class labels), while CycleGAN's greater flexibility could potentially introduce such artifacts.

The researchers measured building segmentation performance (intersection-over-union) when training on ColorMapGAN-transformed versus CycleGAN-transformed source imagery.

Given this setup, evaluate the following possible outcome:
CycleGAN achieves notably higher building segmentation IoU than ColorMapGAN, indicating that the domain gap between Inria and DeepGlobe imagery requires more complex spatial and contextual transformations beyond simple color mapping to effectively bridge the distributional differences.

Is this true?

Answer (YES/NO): YES